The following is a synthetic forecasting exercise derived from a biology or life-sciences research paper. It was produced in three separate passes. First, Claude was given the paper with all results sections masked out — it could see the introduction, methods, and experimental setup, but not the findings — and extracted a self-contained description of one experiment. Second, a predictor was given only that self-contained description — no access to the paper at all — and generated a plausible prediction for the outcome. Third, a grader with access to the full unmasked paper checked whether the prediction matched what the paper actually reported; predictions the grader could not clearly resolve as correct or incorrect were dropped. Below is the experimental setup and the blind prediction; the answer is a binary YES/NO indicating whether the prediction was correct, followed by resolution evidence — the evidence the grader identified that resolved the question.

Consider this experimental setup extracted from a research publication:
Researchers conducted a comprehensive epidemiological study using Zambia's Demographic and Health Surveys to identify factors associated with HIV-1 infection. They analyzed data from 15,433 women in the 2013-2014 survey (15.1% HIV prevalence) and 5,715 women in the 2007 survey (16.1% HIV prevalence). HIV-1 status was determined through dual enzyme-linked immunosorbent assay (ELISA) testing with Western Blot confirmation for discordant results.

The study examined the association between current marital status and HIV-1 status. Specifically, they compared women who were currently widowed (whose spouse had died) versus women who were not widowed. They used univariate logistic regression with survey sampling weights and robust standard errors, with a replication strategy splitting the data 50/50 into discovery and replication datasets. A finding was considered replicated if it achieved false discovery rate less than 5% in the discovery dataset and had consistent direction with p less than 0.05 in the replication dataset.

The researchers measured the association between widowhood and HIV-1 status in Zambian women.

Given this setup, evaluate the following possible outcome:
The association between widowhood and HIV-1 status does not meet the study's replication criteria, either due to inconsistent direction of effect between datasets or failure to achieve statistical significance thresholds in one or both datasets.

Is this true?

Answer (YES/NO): NO